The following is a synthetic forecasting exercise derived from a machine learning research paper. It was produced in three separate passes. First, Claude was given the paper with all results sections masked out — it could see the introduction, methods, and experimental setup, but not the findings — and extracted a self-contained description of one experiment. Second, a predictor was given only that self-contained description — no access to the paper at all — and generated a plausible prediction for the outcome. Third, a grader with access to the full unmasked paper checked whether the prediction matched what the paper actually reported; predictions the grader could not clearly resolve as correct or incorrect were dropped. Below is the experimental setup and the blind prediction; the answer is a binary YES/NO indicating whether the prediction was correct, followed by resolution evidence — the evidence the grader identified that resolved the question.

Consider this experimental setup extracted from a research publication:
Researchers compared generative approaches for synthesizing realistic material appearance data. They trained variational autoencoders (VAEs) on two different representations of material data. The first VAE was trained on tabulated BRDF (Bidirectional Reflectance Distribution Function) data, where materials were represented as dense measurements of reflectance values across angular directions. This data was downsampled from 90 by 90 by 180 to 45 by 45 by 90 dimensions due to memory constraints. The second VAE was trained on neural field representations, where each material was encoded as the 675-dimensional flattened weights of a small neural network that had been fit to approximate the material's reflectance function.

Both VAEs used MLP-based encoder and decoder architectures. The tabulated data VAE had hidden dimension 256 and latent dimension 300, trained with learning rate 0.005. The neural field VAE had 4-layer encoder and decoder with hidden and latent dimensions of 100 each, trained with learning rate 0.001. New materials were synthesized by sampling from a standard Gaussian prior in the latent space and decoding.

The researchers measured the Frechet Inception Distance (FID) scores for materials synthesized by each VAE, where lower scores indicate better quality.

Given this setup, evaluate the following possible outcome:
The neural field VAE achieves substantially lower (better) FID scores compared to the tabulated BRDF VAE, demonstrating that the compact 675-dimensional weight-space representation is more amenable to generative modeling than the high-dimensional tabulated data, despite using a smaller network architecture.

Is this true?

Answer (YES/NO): NO